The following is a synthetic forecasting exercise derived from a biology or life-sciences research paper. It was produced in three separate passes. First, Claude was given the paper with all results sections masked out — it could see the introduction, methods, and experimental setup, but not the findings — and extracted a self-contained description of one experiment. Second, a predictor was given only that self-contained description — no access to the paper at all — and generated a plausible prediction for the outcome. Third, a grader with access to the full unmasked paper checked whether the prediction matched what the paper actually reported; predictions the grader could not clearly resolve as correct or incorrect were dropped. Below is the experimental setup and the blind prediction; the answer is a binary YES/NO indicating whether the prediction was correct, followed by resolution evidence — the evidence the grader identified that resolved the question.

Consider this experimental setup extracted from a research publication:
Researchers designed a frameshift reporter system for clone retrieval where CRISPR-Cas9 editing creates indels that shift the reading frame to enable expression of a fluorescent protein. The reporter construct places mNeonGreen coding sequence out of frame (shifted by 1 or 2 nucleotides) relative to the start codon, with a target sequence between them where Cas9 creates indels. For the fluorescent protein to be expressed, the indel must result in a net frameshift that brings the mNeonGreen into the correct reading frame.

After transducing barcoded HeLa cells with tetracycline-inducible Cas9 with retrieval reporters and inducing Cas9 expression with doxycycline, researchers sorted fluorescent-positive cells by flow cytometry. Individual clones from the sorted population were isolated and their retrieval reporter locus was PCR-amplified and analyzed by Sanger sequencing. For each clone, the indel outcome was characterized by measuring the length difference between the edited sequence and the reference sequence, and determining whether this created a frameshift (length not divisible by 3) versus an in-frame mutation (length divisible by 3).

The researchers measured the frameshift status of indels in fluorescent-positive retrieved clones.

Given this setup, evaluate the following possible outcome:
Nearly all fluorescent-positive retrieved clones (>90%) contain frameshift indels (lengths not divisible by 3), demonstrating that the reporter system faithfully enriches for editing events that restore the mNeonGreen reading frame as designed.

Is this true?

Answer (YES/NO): NO